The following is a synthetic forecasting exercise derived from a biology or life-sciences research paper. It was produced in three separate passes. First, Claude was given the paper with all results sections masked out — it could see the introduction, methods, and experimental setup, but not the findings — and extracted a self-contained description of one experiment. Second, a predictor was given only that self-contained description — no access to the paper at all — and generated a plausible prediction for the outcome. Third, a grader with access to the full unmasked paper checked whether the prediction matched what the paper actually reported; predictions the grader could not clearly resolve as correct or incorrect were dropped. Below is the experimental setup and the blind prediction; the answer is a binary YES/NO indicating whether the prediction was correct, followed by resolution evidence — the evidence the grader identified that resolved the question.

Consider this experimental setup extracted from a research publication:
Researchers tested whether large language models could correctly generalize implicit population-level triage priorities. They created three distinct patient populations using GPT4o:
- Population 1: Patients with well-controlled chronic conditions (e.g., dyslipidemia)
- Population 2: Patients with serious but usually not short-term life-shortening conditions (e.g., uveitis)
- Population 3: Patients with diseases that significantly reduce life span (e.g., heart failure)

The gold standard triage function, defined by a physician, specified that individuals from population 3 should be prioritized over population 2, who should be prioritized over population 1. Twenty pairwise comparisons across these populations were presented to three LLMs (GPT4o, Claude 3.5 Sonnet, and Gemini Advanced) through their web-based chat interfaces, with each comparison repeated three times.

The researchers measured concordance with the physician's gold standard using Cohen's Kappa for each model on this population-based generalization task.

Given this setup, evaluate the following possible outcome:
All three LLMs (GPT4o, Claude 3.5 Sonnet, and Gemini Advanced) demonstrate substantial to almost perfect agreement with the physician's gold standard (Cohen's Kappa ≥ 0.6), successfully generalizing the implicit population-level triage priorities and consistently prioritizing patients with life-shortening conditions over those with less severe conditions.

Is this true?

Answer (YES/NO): NO